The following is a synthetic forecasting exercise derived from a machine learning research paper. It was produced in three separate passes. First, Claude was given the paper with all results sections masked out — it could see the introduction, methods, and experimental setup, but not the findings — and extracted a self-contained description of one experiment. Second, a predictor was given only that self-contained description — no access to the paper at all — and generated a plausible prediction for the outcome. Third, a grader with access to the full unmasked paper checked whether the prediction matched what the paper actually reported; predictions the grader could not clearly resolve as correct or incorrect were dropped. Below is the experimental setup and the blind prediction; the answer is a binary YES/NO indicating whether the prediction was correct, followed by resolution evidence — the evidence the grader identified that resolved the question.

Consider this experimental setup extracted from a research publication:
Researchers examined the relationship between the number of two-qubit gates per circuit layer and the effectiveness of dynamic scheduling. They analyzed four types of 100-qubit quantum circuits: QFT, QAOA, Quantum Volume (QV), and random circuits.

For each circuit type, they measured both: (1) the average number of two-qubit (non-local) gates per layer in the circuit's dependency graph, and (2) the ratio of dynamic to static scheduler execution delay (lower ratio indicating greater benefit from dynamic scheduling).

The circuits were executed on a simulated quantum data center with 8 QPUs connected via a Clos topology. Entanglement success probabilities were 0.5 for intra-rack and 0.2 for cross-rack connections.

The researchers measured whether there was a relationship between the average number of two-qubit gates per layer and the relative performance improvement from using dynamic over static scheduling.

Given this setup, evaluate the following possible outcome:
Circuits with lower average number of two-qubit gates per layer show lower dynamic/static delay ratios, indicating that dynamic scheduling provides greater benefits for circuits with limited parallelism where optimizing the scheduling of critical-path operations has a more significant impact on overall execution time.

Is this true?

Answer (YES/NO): NO